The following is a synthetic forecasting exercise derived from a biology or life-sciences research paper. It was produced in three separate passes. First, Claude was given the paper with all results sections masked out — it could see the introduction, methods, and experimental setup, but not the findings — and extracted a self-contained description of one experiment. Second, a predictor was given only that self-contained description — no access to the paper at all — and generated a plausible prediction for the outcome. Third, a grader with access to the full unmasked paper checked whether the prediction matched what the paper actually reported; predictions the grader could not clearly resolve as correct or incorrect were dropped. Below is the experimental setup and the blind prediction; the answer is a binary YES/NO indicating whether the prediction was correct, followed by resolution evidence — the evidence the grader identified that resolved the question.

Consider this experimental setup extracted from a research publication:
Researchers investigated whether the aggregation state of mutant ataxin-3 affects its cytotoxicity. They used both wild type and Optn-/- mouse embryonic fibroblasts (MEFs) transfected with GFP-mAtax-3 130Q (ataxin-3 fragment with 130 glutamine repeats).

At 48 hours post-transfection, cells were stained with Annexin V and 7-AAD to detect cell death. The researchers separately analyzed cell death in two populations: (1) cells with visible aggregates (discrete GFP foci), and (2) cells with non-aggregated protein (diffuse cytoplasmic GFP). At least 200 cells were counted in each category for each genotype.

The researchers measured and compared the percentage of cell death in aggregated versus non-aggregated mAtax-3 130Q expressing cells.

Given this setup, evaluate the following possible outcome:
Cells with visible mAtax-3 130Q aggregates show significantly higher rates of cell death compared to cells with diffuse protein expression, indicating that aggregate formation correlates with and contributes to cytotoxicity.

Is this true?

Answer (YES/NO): YES